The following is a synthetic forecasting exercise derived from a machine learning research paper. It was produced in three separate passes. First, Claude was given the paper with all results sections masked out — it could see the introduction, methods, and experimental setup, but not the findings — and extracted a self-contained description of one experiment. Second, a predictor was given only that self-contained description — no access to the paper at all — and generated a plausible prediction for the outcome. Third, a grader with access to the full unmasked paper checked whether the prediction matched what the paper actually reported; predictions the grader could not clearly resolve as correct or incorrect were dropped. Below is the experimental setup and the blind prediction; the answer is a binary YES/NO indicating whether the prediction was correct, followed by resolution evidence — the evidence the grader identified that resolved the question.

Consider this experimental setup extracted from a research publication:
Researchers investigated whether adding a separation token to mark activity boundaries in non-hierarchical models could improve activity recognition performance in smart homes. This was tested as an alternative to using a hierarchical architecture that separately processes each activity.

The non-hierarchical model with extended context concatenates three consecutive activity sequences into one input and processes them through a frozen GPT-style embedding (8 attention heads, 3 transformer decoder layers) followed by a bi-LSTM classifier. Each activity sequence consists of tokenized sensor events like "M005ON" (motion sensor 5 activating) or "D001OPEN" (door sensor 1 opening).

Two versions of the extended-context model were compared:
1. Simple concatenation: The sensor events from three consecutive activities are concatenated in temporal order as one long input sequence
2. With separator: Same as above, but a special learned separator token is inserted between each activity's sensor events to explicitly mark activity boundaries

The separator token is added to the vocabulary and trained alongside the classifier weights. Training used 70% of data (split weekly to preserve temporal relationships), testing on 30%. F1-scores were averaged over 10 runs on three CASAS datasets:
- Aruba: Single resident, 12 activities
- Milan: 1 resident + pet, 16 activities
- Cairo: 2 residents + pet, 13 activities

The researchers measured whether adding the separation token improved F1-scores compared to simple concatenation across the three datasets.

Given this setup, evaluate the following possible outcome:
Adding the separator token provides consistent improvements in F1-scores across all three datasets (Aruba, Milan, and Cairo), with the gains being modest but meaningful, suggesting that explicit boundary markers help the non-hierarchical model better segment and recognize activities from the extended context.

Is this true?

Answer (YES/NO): NO